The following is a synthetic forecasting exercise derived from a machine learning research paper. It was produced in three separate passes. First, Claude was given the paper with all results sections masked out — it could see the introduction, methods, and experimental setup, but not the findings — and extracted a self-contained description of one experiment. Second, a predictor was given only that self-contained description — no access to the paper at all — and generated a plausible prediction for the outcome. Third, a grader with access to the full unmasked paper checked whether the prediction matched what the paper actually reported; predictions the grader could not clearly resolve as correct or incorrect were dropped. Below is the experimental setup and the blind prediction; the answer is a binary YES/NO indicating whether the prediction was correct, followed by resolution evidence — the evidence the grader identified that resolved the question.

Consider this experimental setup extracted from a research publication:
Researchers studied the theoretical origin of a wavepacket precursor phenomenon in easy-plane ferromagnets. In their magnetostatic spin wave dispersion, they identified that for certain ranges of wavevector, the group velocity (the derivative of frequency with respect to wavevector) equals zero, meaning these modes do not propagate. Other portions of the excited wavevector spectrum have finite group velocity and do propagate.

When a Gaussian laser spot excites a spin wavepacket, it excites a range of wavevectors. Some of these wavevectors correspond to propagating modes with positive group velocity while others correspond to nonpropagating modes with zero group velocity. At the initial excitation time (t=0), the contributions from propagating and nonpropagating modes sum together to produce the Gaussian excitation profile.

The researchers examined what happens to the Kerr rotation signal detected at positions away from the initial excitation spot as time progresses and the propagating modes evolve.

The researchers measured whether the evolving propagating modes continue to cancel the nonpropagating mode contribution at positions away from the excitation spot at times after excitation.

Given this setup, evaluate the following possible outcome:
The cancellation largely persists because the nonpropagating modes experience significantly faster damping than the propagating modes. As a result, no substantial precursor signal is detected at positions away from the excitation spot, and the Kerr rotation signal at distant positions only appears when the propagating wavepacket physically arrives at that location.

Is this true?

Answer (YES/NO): NO